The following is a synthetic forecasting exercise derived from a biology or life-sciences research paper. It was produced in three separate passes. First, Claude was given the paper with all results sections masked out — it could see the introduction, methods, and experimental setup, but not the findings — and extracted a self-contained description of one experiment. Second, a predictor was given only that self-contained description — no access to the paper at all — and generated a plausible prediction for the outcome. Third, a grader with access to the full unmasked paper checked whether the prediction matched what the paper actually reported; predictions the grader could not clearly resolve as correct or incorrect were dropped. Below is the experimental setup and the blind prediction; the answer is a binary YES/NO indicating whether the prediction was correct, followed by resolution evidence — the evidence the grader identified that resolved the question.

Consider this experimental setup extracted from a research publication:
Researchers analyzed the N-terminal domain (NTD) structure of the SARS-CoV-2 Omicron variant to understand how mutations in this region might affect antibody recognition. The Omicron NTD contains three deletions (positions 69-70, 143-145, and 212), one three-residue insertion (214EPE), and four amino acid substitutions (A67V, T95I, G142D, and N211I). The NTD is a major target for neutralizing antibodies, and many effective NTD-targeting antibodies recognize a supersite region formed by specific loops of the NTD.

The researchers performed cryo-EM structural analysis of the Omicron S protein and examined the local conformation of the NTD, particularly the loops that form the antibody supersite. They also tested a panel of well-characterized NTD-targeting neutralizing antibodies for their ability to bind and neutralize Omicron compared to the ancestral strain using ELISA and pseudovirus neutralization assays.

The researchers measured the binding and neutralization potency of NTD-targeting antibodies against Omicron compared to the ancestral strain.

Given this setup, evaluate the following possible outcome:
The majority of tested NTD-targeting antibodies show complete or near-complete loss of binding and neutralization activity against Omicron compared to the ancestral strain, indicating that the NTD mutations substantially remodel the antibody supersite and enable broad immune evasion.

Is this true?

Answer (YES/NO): YES